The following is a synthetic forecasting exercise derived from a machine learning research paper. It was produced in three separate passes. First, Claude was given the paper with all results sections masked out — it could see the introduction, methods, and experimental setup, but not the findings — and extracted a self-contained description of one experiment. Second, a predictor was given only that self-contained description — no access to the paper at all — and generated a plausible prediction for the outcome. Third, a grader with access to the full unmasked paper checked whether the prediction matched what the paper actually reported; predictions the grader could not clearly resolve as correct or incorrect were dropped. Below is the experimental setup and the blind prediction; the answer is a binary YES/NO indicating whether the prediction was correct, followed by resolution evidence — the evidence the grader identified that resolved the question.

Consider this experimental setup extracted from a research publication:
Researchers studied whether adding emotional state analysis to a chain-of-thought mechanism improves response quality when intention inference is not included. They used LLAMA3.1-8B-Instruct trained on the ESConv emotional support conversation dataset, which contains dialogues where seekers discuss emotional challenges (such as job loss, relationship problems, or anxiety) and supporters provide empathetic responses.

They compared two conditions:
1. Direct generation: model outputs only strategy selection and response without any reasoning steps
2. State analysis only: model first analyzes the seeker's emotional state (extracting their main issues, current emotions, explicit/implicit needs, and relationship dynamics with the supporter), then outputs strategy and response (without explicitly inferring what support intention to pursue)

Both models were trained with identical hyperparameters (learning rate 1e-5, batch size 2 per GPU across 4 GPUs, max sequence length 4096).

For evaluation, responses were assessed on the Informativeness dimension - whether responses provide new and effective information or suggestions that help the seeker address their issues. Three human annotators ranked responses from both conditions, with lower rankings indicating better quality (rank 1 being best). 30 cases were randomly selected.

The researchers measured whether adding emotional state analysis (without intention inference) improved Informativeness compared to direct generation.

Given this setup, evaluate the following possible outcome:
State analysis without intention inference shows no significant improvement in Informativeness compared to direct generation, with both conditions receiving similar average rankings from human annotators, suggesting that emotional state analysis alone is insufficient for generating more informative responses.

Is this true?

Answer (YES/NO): NO